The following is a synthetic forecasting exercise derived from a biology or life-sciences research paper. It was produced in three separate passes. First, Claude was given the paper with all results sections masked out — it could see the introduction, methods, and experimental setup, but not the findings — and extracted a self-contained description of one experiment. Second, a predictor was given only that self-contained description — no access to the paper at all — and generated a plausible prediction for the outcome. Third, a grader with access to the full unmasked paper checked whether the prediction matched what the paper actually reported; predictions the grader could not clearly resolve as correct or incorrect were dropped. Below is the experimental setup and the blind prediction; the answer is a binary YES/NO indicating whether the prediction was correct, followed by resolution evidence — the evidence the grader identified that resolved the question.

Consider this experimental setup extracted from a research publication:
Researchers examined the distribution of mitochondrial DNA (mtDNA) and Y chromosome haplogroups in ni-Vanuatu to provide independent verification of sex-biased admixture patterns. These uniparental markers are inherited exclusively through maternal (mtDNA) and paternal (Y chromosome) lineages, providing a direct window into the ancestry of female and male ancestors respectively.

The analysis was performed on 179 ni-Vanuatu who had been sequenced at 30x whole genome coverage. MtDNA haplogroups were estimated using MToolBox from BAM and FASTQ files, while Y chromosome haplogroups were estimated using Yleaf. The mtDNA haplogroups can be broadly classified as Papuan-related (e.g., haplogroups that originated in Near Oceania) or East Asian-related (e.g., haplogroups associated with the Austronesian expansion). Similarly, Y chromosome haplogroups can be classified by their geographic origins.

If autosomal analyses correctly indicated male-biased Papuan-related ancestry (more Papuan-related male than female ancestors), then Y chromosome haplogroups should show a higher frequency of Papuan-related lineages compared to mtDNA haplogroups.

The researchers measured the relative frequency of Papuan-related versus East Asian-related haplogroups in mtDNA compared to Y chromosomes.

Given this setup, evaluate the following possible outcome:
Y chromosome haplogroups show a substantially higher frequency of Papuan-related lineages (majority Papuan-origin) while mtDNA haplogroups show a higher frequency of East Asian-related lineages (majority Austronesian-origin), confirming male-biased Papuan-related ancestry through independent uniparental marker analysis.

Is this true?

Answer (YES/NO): YES